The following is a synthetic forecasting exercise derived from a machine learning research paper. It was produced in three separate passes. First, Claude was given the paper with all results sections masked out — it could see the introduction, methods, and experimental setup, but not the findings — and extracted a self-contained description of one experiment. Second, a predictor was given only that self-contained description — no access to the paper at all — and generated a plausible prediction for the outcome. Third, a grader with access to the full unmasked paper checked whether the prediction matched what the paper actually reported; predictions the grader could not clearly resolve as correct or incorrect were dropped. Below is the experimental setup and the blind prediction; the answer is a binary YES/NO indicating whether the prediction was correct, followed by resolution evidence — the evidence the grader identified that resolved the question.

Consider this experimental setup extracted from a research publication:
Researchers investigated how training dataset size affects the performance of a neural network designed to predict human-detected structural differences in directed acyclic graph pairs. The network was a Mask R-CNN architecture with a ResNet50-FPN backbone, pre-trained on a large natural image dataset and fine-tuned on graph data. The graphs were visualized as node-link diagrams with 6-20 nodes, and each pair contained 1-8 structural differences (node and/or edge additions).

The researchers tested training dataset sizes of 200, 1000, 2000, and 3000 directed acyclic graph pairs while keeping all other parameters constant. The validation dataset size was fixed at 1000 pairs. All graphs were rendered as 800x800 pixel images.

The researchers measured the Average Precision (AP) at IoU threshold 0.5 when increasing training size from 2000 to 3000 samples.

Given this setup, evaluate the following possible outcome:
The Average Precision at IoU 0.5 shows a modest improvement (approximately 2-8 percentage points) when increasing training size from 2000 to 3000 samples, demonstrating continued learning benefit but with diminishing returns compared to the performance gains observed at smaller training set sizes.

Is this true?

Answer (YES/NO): YES